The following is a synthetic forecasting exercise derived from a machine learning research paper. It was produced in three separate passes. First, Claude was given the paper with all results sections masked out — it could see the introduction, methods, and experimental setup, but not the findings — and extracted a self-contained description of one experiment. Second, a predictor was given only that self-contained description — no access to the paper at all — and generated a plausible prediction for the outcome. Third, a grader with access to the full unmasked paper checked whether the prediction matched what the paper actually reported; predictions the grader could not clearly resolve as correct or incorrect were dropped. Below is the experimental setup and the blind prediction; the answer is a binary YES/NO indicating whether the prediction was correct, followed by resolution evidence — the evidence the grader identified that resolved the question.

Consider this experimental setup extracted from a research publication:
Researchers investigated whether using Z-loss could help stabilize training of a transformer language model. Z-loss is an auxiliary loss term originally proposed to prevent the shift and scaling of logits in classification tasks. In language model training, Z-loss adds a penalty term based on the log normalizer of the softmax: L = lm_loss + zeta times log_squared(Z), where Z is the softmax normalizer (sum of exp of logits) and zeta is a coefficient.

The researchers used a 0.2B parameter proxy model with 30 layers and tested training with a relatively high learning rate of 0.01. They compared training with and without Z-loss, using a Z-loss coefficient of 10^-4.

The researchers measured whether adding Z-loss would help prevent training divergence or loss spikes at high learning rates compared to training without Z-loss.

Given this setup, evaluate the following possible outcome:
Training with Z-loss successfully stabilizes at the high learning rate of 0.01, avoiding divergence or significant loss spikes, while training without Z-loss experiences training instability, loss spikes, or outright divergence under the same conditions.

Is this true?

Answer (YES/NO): NO